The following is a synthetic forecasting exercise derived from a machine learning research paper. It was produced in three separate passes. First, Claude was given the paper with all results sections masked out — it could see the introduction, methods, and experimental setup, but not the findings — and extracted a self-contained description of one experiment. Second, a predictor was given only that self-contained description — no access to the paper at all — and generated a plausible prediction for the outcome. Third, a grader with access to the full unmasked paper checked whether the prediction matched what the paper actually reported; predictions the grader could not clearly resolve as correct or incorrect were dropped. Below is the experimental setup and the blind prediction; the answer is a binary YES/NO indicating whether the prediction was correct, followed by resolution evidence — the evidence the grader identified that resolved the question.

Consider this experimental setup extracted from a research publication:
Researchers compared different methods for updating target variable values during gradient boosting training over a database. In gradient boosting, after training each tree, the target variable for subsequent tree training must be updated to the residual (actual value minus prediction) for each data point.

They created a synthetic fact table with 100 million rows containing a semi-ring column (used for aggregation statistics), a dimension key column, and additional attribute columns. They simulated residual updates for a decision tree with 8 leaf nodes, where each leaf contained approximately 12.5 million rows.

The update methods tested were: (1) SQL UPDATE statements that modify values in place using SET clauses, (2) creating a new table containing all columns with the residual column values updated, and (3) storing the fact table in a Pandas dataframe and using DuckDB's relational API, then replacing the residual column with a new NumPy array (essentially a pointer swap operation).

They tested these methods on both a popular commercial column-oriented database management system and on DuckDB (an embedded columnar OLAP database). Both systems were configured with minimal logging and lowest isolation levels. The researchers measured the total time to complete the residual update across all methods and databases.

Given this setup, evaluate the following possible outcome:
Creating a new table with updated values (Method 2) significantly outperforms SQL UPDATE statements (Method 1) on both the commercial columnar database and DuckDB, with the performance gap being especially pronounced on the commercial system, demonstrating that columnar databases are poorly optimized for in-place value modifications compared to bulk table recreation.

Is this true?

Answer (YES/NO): NO